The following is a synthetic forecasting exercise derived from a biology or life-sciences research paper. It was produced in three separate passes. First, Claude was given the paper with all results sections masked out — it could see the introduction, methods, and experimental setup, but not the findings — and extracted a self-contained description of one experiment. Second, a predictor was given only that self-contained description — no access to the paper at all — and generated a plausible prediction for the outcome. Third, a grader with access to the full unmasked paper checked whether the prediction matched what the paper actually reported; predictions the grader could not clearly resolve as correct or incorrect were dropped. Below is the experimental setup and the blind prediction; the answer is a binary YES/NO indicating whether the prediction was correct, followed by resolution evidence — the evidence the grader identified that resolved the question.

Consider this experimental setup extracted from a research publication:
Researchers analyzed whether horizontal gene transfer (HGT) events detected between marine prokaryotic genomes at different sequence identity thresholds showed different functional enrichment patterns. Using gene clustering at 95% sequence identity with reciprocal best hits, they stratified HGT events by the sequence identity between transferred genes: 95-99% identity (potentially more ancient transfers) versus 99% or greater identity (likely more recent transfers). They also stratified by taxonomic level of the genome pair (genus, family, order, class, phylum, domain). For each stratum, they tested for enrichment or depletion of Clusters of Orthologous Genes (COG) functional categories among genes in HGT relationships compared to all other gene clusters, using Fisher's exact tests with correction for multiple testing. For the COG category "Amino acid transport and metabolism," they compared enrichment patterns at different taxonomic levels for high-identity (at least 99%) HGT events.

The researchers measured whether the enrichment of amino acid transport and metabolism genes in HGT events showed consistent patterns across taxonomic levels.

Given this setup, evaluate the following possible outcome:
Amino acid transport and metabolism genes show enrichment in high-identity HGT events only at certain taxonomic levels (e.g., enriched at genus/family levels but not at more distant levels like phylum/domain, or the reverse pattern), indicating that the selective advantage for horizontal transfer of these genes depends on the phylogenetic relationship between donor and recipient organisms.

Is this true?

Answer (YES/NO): YES